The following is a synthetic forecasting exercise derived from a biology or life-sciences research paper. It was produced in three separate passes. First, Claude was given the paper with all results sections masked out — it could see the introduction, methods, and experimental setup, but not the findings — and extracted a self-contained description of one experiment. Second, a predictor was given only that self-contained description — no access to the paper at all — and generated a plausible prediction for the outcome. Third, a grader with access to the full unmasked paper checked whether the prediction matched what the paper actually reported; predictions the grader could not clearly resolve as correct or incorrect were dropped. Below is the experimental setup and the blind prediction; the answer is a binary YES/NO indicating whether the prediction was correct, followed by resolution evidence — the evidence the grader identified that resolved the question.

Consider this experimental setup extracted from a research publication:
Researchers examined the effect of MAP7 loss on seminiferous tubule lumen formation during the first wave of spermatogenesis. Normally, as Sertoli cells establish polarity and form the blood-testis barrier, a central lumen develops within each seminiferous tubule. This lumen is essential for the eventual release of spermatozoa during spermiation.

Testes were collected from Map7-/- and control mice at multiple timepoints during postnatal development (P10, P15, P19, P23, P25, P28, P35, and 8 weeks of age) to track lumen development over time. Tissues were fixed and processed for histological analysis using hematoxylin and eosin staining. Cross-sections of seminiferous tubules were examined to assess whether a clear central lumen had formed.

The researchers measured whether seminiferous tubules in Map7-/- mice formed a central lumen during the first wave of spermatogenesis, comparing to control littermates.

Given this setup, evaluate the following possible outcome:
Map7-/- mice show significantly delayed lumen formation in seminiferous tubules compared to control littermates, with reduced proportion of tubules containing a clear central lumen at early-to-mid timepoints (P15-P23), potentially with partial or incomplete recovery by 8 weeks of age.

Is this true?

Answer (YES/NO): NO